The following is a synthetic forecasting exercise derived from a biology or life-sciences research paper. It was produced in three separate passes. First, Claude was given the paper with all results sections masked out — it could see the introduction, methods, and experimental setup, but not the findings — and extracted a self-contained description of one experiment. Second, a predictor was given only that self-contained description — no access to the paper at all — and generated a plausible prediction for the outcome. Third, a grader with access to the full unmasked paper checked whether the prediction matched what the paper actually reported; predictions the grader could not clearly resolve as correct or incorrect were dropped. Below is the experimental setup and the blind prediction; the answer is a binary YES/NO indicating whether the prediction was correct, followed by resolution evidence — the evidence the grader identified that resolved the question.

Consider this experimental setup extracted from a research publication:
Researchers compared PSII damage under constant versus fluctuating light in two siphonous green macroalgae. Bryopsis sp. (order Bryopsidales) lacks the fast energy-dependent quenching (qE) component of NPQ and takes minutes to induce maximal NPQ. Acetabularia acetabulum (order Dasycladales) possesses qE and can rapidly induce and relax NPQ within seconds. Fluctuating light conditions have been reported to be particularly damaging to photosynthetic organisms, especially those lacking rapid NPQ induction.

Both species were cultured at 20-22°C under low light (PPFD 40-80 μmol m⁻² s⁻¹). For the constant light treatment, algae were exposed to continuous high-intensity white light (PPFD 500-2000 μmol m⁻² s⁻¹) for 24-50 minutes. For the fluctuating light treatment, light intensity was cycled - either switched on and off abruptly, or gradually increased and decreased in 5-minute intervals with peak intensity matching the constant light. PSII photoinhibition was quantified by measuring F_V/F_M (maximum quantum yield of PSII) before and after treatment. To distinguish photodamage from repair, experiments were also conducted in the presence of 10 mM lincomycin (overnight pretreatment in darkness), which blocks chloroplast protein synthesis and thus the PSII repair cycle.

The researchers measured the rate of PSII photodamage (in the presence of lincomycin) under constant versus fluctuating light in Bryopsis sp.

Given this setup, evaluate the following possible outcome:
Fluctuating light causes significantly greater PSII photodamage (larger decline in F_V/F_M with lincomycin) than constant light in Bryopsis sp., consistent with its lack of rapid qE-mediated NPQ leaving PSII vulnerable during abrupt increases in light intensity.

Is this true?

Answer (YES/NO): NO